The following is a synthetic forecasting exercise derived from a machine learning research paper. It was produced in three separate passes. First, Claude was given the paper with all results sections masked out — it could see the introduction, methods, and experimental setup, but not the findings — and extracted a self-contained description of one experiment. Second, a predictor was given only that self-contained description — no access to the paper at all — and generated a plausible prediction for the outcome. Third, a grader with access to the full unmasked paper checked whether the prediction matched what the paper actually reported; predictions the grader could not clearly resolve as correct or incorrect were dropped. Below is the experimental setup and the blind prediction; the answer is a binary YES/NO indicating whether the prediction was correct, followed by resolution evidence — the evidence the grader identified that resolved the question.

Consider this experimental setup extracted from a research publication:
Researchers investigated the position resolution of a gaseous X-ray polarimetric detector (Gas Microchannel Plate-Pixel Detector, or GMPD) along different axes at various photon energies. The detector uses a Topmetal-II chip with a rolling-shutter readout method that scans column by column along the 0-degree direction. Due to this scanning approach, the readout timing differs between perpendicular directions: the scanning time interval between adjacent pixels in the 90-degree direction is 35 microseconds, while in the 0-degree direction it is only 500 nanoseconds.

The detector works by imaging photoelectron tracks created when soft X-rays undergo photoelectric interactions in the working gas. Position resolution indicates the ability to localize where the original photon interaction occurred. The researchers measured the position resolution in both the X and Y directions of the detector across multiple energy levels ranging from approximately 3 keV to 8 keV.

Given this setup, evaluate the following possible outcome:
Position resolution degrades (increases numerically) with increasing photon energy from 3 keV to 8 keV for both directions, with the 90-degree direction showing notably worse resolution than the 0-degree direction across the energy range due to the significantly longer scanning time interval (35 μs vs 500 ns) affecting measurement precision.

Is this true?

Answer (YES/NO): NO